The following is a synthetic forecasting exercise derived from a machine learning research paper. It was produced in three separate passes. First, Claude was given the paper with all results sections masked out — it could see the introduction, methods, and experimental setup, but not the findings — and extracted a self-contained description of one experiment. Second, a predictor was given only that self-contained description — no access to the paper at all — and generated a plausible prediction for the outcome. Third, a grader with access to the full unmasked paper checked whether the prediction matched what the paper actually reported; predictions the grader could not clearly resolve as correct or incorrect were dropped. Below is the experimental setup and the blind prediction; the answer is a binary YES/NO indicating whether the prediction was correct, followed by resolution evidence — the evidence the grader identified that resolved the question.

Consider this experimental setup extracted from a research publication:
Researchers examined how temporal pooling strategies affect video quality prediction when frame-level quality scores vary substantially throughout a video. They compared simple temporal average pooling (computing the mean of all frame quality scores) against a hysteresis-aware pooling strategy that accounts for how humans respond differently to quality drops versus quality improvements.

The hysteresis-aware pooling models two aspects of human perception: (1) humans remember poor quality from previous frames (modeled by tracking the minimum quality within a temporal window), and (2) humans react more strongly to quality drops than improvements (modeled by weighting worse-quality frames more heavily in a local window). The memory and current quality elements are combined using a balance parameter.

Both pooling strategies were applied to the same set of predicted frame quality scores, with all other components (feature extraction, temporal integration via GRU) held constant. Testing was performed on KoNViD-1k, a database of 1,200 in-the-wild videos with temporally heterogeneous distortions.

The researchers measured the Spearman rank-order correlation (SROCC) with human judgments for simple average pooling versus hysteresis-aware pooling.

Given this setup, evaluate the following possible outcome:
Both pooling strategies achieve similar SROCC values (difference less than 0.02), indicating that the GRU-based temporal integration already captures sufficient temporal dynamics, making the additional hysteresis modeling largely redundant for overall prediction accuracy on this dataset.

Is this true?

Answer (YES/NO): NO